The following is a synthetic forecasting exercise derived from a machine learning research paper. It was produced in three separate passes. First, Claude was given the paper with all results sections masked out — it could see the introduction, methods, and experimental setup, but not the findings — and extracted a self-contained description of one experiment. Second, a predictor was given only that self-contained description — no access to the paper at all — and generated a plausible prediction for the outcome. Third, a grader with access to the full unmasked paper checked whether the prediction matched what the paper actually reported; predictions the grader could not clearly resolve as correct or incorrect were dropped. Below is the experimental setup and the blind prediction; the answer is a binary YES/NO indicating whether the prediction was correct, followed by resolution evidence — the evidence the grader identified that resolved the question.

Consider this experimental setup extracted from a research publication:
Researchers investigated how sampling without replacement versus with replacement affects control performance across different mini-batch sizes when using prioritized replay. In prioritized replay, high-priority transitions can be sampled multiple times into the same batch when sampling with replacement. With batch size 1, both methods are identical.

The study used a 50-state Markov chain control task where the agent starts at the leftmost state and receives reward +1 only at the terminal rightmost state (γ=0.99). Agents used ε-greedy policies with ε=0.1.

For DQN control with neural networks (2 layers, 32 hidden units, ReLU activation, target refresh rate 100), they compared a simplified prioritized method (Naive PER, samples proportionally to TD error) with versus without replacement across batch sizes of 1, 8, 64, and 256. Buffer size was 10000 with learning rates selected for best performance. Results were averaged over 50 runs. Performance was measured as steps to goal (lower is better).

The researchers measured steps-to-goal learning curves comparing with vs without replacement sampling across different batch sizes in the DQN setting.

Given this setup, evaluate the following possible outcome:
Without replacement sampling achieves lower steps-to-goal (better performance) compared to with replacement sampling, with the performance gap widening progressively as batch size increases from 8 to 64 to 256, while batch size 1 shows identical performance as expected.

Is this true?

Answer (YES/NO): NO